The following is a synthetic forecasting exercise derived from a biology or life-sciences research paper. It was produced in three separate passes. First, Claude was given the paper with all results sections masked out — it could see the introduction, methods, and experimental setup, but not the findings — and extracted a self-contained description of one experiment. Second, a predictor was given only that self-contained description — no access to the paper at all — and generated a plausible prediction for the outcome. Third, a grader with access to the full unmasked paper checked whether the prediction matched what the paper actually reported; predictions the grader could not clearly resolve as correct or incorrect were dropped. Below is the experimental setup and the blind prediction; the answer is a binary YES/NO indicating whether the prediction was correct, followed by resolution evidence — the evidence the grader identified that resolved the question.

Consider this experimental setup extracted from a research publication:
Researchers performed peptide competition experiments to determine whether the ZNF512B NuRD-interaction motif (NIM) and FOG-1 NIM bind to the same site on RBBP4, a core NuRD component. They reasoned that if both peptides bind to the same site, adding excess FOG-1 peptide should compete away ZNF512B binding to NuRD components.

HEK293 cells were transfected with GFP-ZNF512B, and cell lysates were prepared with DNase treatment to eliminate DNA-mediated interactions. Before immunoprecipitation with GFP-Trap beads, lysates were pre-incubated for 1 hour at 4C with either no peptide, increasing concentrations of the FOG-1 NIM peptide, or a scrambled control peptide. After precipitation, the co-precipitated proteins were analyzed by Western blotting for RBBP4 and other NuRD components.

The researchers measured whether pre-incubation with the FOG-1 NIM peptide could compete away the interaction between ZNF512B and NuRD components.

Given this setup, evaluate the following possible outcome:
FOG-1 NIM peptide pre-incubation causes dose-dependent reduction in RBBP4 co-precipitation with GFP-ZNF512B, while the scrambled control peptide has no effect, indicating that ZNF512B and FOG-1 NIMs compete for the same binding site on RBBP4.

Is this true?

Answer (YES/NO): YES